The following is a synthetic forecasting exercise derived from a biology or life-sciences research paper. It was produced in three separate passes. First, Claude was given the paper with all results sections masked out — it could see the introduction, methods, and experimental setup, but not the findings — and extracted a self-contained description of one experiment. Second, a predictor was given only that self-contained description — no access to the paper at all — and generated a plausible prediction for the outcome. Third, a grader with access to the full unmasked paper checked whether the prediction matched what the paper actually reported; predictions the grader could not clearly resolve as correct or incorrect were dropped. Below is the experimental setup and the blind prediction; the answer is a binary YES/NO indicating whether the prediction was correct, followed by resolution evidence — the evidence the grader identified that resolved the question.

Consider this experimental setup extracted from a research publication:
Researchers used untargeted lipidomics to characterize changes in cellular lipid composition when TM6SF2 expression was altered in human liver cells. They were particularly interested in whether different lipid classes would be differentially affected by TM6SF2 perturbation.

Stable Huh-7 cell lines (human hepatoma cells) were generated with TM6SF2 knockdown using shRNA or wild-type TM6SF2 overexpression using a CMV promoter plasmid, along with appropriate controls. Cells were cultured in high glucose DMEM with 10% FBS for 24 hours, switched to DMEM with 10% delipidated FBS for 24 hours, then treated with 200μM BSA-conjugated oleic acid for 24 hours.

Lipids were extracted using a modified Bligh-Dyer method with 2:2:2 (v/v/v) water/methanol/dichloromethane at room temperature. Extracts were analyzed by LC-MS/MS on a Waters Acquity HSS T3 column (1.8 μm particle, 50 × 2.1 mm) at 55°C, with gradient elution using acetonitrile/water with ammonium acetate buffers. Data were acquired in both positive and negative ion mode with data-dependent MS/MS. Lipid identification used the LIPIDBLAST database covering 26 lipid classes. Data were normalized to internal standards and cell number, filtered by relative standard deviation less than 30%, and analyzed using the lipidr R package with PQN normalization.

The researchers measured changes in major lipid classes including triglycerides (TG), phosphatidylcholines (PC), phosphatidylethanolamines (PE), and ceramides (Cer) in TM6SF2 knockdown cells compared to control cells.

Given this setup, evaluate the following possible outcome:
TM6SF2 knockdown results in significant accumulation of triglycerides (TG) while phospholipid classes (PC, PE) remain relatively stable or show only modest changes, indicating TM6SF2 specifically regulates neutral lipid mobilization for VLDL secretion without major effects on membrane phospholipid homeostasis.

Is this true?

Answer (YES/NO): NO